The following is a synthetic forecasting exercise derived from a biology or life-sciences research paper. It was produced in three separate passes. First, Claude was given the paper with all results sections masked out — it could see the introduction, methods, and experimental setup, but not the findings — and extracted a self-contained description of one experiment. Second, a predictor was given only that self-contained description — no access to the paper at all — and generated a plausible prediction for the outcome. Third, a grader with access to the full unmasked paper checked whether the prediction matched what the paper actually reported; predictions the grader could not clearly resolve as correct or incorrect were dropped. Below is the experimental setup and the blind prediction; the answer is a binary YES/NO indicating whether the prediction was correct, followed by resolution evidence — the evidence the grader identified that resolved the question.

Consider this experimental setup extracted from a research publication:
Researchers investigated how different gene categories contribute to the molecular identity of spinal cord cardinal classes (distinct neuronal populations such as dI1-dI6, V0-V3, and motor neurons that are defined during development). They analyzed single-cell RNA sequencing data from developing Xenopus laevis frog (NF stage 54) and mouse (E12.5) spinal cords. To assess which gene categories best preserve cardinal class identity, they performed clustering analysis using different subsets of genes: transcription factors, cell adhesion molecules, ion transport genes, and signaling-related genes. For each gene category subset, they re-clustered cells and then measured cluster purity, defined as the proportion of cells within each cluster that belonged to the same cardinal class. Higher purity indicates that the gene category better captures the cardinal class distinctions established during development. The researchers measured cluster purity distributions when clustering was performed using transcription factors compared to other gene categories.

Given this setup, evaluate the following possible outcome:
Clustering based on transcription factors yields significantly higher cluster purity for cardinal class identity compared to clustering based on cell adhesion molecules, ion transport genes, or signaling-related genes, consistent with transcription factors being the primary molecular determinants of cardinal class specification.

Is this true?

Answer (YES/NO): YES